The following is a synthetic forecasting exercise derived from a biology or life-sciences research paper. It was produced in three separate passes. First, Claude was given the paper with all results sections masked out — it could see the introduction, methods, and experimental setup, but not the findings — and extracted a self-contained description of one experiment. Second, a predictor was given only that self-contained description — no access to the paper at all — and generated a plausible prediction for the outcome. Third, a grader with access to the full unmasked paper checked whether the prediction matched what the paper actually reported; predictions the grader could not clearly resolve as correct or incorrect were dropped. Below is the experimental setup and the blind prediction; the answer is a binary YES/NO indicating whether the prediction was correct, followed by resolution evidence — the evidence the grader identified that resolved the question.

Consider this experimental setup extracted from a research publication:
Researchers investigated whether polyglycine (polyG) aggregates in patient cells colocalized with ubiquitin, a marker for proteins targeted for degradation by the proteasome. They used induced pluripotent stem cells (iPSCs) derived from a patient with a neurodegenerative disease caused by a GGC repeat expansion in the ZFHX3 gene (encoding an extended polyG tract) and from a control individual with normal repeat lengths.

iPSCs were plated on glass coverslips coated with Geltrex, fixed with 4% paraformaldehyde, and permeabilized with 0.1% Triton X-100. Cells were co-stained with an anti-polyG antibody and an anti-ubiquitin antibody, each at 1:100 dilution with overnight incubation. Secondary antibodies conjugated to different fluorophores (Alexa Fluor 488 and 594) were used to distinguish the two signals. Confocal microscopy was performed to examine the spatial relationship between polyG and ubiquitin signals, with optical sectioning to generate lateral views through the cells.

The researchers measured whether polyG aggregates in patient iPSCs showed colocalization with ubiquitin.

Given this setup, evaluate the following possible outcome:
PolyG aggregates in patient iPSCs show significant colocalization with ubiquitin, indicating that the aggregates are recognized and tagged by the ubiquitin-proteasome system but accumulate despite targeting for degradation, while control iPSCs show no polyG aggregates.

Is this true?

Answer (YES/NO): NO